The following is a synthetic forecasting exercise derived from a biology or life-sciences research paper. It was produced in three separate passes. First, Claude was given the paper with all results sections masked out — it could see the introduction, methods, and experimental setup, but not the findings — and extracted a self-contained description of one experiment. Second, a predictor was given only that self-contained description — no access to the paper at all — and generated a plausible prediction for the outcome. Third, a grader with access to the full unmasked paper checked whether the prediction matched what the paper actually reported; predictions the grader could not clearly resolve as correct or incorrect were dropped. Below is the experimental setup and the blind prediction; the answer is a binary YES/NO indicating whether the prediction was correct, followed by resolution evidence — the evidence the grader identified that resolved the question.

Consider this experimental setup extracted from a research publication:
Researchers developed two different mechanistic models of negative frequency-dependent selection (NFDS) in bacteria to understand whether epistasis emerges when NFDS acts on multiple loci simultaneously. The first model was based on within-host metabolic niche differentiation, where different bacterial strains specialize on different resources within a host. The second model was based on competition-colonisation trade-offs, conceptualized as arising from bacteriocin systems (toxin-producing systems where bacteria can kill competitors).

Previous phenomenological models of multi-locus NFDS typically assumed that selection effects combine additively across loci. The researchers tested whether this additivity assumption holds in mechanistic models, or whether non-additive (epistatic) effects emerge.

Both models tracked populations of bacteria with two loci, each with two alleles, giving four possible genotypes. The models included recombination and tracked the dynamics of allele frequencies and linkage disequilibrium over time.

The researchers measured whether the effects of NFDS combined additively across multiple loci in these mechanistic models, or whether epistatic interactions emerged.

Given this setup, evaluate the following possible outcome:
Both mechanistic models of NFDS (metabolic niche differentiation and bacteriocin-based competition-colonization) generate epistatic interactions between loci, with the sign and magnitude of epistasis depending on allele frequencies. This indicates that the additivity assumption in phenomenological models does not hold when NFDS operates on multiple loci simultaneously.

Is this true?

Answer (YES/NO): YES